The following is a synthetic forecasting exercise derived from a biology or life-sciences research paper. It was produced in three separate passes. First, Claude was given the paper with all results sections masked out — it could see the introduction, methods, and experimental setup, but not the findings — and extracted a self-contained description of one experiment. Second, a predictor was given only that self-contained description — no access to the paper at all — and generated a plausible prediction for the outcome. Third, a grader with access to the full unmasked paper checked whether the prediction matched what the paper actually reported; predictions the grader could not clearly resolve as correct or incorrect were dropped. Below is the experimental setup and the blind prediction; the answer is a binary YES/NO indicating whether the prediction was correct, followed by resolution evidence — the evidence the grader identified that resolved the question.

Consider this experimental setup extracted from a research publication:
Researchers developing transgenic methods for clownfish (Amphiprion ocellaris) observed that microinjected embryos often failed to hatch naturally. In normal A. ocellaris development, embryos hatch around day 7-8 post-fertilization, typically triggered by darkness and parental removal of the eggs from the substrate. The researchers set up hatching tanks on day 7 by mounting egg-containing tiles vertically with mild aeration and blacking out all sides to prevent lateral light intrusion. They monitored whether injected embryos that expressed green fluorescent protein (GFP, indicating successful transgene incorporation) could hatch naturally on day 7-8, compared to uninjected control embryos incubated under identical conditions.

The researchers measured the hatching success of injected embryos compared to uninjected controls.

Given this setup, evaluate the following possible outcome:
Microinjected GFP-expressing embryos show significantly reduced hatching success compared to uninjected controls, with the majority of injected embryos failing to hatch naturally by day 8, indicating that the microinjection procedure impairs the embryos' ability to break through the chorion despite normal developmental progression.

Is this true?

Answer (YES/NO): YES